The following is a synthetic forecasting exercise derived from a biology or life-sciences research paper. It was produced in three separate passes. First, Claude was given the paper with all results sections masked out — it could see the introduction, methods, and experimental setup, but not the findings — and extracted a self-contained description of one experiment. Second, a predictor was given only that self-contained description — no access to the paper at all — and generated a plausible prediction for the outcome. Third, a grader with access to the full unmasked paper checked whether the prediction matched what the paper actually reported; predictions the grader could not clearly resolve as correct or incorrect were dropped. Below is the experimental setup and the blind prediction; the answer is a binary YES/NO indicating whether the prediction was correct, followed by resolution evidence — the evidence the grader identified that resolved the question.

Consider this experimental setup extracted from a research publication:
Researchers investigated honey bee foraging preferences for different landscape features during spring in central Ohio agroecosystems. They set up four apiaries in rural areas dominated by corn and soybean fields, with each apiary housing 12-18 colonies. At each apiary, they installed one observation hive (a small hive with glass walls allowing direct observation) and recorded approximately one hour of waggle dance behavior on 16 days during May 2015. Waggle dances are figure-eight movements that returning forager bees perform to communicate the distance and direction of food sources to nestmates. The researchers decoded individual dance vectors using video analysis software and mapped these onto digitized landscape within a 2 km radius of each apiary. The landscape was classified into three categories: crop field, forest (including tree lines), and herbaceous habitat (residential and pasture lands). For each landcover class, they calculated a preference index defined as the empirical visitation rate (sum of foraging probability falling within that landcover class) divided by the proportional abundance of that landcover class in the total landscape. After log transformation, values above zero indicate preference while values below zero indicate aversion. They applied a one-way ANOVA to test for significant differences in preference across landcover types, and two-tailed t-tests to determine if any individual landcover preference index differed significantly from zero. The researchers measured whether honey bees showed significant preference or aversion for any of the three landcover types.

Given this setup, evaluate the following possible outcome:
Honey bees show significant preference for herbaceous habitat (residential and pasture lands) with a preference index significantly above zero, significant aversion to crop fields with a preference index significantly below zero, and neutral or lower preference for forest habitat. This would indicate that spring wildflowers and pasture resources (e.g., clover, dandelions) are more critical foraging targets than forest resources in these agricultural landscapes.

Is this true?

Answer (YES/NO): NO